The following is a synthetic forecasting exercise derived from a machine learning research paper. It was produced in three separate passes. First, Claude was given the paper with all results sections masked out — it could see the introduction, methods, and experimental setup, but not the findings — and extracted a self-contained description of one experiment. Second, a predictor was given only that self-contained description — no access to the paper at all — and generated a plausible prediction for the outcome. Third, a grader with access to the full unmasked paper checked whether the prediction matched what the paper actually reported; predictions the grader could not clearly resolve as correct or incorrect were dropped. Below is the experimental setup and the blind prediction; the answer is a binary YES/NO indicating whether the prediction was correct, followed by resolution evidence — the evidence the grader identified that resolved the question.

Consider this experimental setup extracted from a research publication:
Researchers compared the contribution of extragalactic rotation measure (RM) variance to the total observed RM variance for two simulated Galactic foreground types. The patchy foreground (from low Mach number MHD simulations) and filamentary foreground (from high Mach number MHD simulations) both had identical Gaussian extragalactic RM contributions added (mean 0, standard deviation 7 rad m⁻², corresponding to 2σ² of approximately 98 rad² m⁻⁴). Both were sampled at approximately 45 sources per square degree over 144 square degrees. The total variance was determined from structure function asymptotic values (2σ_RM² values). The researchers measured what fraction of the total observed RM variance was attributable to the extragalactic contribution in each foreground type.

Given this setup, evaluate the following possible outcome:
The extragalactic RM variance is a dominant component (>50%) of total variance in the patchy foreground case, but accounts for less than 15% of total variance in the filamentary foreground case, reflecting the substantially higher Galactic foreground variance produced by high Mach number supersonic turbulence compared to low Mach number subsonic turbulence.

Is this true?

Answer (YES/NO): NO